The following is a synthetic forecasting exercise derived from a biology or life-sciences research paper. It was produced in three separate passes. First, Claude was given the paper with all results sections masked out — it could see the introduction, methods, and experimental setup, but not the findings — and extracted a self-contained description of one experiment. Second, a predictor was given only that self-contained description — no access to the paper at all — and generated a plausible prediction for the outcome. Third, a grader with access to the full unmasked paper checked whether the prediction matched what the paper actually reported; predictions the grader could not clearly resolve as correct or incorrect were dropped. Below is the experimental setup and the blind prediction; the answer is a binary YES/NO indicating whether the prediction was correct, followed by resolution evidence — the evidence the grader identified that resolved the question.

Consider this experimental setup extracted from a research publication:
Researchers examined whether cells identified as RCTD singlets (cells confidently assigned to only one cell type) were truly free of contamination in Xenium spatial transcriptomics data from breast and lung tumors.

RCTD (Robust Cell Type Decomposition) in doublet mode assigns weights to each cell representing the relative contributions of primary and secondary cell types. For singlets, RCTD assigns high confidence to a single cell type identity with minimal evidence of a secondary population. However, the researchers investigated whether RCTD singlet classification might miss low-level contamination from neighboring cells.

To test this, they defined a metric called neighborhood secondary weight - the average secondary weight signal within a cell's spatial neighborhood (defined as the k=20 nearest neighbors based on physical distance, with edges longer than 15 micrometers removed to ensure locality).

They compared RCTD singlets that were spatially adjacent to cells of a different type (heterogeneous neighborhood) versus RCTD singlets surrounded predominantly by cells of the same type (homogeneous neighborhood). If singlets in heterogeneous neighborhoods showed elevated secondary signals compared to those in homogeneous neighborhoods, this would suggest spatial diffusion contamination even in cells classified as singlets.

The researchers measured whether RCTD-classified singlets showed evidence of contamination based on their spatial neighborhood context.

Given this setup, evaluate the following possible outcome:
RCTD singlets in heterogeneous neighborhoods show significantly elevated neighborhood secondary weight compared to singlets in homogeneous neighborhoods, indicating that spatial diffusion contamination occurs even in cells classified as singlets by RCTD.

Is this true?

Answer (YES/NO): YES